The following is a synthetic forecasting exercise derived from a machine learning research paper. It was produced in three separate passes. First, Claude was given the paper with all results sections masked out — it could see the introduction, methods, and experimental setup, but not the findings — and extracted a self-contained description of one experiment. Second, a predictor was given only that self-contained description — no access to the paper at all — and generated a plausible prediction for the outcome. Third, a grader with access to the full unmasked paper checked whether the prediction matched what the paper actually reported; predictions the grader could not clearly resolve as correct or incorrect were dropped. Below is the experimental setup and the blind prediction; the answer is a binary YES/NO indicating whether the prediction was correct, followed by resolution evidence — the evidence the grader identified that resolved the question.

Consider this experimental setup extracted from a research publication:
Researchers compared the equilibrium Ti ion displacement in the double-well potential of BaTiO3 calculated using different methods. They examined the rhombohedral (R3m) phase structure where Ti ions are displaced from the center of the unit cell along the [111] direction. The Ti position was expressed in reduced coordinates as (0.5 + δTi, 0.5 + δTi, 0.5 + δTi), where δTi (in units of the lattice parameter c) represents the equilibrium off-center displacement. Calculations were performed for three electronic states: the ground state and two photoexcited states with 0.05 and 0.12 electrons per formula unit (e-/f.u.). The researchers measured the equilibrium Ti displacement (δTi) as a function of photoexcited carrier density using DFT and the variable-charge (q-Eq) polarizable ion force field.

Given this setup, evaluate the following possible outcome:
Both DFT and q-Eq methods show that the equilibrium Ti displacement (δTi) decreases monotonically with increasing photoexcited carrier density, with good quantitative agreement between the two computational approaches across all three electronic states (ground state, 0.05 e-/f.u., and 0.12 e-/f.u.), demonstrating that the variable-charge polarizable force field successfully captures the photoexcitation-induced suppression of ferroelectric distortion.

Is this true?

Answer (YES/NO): NO